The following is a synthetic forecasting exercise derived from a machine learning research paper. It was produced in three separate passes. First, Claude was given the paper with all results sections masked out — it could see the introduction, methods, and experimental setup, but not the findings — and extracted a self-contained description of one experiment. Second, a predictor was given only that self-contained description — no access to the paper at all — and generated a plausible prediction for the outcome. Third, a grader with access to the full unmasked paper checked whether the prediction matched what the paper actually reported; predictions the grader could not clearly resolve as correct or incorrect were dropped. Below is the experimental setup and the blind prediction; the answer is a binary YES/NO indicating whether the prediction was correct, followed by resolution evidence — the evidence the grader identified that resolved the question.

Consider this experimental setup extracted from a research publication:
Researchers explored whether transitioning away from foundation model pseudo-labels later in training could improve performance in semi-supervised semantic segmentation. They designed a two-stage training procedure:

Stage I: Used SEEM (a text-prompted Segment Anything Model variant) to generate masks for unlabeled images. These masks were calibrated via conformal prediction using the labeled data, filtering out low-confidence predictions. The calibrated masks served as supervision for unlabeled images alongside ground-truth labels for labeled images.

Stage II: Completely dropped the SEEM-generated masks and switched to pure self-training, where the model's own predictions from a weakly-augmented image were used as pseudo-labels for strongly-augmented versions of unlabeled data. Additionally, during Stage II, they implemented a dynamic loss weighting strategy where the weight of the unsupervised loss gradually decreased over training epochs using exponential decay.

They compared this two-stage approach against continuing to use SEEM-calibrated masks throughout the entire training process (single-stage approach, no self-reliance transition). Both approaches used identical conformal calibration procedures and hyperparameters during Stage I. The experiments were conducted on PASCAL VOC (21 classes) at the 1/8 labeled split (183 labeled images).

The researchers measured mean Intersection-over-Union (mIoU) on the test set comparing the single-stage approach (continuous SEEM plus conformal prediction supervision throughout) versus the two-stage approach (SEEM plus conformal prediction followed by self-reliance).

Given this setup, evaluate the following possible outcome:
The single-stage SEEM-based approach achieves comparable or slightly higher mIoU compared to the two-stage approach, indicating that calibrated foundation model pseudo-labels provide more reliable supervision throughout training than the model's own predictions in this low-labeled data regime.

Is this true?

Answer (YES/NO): NO